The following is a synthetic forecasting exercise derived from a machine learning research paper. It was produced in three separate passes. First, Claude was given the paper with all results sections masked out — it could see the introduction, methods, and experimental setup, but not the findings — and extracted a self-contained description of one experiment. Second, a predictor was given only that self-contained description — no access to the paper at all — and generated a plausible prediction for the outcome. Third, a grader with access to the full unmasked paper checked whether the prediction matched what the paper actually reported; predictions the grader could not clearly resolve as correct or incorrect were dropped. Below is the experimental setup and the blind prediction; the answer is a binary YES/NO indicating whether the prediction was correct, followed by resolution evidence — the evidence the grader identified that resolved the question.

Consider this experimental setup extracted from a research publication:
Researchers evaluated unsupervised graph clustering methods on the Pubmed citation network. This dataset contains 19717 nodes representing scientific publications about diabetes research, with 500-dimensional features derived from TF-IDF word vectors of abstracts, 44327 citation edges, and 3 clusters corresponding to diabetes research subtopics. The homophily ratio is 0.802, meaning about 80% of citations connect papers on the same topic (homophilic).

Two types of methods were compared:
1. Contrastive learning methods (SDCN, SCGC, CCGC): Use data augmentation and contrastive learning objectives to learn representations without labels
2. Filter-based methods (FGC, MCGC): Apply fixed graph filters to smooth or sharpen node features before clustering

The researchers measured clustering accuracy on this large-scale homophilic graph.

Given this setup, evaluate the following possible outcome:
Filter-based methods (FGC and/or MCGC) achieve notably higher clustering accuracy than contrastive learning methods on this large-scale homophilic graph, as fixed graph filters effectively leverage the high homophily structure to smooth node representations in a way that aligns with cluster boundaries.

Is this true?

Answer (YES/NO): NO